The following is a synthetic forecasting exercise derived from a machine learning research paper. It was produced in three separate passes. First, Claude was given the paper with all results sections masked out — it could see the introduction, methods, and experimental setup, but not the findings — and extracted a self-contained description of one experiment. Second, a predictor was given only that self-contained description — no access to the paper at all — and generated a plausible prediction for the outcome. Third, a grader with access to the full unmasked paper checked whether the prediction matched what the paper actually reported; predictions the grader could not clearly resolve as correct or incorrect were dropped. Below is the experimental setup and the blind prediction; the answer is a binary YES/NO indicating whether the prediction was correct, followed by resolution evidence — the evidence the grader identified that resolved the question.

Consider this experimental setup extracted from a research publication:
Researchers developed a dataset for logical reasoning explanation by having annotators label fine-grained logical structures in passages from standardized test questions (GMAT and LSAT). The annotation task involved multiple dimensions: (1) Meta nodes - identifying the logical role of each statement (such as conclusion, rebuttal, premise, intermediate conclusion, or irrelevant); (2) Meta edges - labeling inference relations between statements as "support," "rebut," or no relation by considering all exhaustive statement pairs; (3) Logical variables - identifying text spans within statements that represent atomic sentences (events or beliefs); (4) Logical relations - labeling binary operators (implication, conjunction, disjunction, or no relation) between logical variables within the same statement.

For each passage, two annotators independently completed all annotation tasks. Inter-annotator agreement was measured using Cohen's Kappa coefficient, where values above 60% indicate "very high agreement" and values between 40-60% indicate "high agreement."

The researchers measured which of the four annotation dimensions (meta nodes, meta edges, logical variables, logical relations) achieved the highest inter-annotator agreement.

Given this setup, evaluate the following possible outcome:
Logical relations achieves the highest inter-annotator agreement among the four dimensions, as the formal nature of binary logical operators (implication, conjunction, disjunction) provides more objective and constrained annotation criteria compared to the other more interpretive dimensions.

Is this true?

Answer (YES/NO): NO